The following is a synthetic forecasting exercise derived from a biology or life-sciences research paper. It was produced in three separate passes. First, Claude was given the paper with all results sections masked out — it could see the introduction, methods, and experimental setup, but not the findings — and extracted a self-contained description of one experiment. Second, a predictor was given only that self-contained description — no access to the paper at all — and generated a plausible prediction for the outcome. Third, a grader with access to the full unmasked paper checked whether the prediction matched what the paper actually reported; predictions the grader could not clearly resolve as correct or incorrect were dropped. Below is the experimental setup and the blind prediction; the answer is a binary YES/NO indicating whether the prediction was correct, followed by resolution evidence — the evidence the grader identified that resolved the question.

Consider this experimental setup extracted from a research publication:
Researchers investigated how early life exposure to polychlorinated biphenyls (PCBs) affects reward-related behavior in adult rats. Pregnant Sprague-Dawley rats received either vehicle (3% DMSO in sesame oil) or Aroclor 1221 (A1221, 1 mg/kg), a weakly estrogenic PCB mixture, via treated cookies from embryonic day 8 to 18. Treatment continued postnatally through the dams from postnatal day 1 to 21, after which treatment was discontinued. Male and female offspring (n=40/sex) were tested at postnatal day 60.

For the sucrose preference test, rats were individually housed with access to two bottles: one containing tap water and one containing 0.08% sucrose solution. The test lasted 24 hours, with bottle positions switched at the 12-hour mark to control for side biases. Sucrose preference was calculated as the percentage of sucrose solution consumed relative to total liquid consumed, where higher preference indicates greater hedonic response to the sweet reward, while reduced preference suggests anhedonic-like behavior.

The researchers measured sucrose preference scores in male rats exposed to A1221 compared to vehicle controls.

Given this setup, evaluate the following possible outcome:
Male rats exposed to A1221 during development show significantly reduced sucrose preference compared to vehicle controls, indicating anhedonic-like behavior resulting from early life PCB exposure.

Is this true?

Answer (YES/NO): NO